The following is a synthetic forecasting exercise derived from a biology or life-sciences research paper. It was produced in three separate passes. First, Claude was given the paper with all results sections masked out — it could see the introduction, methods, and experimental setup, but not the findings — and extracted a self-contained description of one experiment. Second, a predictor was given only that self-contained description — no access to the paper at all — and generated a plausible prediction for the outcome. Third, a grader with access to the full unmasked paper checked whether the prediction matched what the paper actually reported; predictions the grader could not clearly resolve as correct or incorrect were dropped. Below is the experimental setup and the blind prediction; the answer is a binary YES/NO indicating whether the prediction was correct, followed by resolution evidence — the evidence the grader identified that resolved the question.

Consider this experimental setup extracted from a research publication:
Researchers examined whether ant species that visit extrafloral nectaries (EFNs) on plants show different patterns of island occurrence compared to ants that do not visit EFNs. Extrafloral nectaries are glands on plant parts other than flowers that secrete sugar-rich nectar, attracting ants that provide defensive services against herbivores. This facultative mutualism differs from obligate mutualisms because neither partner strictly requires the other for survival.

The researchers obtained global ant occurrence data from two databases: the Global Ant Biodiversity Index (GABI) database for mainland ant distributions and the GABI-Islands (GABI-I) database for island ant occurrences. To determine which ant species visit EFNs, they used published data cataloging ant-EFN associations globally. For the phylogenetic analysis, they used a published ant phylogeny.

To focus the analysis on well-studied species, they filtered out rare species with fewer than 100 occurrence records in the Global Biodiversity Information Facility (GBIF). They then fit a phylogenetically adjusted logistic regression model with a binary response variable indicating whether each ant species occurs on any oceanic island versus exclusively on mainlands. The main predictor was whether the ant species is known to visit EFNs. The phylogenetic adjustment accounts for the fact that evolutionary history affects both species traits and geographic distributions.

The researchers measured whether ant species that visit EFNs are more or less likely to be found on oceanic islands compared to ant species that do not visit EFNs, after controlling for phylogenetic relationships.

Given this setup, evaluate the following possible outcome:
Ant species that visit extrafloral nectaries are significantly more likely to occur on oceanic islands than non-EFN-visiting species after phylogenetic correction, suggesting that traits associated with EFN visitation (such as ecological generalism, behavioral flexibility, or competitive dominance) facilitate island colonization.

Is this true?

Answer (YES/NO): YES